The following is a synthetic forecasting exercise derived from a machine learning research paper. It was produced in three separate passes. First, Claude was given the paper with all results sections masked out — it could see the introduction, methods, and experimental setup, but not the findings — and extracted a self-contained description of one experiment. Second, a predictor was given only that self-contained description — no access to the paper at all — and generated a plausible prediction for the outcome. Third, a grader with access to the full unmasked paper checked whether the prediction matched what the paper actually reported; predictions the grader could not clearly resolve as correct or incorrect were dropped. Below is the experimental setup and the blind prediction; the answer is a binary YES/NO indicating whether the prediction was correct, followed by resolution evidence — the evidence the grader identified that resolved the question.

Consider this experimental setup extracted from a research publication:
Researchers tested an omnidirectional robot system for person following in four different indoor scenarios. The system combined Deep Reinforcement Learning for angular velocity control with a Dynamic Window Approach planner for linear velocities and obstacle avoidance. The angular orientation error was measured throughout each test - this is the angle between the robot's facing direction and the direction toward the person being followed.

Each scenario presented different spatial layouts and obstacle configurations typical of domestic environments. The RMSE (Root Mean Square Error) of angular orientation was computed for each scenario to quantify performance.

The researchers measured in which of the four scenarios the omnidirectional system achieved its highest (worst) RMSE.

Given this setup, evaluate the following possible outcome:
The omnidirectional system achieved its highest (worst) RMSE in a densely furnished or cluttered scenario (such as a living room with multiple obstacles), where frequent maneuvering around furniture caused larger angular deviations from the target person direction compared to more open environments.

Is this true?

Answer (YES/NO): NO